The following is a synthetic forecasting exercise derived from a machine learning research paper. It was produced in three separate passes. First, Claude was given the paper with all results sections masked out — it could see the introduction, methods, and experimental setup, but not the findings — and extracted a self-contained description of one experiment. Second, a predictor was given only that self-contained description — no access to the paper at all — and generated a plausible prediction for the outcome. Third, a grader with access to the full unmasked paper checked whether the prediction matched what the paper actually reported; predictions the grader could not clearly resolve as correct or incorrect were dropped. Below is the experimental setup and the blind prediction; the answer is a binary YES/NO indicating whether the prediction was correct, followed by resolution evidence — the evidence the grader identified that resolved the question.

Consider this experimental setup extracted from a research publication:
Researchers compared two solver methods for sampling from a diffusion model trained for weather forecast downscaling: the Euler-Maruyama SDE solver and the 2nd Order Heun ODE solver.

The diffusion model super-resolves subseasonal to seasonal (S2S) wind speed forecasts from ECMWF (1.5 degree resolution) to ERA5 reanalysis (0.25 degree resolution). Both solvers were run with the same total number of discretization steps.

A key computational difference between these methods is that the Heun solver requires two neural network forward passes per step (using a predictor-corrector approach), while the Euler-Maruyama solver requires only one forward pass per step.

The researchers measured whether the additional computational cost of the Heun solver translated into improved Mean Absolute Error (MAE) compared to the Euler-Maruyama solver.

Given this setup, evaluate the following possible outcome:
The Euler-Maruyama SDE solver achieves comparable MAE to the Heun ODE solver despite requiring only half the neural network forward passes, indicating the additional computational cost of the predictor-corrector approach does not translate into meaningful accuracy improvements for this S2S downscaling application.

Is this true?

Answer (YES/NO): YES